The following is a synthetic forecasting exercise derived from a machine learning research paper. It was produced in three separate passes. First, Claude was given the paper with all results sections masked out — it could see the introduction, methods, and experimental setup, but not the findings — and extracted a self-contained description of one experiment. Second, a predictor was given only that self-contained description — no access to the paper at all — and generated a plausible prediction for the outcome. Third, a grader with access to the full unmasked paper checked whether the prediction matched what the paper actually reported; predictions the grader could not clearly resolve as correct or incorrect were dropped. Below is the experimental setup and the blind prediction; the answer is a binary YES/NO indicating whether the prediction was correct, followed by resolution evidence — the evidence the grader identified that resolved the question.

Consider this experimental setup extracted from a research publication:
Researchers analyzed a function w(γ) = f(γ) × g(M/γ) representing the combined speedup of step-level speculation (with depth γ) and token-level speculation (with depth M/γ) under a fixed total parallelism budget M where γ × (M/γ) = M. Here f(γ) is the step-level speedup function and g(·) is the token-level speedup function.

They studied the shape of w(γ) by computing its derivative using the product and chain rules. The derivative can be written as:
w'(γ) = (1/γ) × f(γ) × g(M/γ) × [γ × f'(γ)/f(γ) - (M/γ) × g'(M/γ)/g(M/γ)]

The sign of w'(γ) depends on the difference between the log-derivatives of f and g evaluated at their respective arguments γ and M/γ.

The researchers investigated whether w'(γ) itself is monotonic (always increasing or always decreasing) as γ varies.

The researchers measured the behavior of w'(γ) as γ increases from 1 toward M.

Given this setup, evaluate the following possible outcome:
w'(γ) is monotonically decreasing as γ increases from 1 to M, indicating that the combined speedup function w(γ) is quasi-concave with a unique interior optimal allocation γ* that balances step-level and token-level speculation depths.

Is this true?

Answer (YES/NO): NO